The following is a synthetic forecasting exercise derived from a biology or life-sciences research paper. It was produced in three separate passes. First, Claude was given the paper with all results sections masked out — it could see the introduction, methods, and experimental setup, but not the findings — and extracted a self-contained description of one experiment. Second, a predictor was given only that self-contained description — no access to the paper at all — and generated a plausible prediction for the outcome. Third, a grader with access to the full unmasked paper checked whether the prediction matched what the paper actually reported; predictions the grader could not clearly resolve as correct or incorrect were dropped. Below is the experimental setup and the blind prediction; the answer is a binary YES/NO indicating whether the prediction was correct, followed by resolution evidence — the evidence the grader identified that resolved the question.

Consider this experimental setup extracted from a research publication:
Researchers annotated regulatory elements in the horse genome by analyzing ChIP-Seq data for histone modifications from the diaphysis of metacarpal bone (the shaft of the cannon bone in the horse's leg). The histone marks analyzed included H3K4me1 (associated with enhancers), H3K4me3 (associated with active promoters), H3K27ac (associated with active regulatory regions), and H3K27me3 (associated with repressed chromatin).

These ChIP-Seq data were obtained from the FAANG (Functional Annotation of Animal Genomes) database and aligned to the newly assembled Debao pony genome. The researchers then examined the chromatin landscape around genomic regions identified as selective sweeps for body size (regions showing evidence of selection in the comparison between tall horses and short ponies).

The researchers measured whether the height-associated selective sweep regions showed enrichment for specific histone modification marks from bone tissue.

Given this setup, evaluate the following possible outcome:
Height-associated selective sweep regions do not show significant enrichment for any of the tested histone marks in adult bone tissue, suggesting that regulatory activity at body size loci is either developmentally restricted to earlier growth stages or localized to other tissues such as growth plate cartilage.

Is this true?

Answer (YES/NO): NO